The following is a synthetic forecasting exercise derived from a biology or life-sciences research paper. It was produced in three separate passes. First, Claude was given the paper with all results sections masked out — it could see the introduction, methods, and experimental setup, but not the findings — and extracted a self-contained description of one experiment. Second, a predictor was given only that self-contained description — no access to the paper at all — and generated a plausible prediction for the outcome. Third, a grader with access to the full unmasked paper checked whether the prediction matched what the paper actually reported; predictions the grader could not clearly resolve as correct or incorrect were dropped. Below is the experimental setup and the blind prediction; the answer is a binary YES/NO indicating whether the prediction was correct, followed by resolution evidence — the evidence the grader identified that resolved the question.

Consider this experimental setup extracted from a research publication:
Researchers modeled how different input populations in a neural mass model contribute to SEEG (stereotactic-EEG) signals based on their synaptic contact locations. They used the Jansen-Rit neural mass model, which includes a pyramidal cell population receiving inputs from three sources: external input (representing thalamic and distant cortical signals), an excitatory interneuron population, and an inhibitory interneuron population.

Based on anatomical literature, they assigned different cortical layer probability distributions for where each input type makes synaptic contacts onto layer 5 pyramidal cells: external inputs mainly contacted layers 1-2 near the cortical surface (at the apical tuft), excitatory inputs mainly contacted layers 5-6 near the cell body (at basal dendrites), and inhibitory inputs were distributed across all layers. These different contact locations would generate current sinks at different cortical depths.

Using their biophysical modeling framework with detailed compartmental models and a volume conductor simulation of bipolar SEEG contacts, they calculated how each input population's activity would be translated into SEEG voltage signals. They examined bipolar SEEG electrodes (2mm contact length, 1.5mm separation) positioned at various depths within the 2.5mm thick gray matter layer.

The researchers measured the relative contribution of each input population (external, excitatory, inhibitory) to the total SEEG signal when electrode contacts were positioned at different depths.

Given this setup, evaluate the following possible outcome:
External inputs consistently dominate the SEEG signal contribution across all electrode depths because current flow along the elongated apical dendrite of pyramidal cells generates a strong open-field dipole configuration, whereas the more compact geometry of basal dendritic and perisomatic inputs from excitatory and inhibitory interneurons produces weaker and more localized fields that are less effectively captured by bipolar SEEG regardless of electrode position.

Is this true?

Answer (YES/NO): NO